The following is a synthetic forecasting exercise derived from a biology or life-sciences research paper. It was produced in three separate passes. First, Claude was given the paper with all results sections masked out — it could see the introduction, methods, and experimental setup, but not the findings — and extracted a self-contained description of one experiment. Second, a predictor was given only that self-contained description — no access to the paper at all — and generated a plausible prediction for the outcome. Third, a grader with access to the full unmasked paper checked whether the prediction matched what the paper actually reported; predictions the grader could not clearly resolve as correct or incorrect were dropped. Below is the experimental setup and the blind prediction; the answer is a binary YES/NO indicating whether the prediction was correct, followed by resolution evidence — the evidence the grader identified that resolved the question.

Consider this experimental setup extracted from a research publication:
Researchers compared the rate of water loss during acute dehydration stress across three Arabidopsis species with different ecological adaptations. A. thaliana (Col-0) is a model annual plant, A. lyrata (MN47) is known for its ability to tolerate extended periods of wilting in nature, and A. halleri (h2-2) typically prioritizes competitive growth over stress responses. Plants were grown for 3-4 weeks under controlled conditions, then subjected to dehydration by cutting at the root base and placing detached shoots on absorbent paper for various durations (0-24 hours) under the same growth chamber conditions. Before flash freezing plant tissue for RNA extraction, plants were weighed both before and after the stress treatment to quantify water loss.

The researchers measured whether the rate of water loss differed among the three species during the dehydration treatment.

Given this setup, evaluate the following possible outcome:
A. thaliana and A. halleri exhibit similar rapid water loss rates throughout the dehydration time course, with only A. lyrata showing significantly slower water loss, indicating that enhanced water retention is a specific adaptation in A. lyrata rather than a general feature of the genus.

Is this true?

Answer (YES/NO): NO